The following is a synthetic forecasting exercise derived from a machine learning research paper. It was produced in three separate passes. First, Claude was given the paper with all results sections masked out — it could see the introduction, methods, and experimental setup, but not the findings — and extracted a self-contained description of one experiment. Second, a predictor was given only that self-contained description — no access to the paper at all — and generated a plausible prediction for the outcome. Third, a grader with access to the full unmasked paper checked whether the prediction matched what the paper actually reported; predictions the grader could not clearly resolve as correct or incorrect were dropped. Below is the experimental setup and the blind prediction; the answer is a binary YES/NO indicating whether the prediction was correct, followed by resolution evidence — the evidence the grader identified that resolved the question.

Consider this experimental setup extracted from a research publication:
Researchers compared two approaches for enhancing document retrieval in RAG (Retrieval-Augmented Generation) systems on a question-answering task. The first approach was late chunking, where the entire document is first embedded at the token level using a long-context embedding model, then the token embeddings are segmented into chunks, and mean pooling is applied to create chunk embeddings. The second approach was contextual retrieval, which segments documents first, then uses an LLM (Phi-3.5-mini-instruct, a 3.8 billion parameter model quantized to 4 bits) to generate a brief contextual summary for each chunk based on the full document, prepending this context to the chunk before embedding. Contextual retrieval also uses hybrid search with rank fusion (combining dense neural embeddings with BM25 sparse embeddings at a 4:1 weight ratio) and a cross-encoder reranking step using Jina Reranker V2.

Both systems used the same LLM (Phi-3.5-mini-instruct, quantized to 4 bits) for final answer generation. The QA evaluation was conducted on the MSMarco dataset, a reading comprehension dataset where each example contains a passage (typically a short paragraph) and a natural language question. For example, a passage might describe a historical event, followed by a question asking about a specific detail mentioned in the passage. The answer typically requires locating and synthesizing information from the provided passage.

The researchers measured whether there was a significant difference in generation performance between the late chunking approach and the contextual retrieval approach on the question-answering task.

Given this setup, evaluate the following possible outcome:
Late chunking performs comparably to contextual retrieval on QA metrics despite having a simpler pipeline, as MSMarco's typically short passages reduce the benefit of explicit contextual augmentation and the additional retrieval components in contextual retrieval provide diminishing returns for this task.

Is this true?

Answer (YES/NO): YES